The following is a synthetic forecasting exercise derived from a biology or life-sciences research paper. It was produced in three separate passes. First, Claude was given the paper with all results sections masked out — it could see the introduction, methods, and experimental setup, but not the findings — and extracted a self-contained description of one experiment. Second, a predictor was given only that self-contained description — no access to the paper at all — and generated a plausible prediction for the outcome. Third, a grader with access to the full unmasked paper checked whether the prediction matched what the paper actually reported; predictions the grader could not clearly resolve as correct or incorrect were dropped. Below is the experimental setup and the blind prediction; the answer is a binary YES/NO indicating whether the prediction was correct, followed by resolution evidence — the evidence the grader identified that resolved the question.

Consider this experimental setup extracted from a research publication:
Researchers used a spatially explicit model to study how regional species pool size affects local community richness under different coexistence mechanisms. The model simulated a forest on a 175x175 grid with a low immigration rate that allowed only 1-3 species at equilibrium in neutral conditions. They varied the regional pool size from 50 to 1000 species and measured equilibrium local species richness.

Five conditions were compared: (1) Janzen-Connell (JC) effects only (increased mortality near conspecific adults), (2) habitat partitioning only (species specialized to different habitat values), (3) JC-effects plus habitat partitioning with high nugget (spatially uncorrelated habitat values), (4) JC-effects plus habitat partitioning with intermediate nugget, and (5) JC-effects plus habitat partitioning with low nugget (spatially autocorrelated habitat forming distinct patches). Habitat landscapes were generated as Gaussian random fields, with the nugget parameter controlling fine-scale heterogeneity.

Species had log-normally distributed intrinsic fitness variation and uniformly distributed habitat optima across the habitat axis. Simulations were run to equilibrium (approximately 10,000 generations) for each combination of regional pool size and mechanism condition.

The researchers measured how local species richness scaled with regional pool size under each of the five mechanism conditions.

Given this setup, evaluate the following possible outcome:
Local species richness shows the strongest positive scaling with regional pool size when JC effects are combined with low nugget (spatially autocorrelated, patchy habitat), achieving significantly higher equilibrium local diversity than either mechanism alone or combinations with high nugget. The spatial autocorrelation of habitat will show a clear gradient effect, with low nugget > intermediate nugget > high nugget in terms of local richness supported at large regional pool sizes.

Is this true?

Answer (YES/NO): YES